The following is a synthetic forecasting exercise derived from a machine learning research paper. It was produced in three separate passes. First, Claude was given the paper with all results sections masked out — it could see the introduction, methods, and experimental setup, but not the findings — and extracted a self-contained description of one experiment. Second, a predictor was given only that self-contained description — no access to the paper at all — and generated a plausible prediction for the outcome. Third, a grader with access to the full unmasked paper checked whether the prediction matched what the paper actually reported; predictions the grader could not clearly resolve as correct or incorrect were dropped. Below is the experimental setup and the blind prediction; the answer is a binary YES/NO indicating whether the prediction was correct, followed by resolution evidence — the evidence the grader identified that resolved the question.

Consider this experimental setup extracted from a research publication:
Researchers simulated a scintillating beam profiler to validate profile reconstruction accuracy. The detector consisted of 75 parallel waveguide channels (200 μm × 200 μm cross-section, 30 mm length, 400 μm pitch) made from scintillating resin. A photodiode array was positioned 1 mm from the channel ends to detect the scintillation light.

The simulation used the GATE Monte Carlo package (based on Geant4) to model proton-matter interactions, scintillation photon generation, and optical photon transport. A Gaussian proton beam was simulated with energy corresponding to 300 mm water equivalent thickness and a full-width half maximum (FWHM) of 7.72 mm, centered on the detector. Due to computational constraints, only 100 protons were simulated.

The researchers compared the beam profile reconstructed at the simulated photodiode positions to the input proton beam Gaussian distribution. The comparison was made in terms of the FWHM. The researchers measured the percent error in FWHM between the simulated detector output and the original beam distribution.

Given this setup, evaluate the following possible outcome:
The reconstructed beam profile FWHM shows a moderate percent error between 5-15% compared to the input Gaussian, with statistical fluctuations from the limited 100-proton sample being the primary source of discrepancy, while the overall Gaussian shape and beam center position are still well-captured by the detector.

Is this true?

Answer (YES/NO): NO